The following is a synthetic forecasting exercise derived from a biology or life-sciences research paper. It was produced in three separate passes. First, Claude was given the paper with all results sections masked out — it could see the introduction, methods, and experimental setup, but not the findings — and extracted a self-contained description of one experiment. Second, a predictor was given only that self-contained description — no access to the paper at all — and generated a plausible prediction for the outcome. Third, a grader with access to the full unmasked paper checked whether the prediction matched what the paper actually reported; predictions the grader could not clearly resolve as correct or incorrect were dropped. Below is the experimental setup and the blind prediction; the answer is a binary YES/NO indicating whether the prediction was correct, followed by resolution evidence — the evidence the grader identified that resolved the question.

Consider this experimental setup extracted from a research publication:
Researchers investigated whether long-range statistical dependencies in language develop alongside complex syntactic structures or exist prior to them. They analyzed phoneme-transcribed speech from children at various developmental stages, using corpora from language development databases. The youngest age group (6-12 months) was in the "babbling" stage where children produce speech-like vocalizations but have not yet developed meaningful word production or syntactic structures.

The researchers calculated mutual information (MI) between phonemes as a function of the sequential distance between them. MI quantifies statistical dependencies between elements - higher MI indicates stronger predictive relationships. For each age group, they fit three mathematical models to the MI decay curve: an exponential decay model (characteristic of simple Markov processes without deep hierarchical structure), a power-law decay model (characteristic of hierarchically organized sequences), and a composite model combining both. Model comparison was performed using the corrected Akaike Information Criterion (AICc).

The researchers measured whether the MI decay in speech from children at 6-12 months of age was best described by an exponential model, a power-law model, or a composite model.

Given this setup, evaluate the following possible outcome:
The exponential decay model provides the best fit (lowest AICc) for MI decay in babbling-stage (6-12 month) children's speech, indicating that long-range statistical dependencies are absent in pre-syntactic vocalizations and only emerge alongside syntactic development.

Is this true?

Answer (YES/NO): NO